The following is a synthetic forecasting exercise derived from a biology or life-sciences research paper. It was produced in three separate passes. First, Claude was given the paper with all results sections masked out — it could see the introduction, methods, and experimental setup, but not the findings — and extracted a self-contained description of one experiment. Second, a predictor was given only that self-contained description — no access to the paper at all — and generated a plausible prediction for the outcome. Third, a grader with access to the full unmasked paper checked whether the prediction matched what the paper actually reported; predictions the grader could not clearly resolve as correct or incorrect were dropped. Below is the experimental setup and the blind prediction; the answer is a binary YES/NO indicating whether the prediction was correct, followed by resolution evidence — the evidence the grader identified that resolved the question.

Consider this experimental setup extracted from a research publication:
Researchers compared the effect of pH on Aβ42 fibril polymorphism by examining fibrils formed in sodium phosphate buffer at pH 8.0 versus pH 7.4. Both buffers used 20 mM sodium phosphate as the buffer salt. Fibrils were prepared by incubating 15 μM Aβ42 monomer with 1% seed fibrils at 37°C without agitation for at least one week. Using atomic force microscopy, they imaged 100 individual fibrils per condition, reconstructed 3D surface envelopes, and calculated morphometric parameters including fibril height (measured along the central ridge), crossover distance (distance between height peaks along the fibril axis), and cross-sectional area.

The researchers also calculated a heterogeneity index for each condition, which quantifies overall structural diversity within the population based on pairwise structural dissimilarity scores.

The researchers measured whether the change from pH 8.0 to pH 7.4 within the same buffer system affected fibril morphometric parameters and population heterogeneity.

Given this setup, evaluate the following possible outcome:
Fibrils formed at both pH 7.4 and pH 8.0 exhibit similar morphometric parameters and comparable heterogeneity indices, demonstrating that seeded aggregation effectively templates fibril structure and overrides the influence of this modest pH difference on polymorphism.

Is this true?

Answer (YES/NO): NO